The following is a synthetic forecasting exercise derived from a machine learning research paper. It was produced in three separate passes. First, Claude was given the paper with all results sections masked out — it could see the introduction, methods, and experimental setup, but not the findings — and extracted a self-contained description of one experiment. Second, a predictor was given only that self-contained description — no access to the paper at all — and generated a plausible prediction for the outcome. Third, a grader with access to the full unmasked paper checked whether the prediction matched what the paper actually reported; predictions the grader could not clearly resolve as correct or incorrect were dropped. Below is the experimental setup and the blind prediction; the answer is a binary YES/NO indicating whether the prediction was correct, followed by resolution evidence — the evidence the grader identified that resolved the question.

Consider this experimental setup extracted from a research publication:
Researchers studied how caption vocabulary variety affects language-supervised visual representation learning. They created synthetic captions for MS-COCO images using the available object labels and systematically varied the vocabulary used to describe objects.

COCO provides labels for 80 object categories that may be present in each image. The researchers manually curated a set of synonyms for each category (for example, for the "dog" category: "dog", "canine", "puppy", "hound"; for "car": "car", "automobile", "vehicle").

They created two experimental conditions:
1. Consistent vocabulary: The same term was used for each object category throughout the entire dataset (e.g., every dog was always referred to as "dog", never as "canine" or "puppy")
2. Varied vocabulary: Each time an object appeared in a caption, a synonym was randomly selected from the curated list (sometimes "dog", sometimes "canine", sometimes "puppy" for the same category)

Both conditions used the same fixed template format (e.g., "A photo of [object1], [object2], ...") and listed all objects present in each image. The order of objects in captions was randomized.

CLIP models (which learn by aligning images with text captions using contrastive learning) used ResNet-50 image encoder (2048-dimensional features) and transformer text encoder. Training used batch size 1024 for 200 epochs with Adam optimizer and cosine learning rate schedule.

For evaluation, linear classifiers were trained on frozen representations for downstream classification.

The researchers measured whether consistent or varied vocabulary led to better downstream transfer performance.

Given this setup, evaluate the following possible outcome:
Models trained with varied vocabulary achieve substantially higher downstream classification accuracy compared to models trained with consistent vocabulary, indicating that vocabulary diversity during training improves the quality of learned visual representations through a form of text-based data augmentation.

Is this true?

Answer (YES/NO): NO